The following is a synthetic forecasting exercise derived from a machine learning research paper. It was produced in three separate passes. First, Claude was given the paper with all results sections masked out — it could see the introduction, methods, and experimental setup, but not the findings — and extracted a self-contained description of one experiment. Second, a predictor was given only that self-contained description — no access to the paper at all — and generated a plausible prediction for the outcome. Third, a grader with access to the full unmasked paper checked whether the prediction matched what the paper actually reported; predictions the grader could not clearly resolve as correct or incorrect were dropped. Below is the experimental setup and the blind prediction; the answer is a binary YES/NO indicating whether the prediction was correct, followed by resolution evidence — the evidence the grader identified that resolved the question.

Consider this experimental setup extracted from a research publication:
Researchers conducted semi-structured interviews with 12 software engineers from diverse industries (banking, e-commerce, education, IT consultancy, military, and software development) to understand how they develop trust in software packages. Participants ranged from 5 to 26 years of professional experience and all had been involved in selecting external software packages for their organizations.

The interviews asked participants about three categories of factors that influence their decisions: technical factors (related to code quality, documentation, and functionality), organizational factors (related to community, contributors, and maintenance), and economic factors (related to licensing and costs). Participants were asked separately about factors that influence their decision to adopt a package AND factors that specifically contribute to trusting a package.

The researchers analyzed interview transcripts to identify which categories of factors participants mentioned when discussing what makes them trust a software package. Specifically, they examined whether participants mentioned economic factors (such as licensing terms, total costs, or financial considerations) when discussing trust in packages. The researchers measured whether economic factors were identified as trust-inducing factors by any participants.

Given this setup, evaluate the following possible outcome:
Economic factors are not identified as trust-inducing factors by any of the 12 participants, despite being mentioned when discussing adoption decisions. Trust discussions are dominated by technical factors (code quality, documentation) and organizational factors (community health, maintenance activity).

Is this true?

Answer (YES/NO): YES